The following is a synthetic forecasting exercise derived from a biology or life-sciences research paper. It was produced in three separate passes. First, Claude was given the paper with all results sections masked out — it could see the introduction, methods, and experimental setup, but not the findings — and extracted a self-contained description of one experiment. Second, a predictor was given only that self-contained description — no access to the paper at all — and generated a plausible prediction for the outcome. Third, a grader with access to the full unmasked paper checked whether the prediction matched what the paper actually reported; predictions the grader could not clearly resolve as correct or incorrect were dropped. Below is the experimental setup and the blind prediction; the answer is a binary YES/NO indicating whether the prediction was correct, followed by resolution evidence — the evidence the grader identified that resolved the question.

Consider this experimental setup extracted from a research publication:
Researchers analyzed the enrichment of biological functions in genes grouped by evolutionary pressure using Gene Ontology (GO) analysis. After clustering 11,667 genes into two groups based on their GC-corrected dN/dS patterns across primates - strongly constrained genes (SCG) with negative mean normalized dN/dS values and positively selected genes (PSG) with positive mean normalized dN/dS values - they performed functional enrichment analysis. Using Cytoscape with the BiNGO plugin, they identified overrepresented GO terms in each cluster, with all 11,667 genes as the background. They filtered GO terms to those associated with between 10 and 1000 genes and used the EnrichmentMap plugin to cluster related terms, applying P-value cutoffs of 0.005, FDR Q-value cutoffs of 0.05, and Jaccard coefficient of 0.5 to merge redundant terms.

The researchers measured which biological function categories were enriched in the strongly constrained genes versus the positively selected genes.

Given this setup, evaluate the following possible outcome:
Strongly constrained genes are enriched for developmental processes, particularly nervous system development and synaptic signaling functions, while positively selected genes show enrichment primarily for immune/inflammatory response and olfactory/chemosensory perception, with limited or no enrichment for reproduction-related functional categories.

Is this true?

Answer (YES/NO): NO